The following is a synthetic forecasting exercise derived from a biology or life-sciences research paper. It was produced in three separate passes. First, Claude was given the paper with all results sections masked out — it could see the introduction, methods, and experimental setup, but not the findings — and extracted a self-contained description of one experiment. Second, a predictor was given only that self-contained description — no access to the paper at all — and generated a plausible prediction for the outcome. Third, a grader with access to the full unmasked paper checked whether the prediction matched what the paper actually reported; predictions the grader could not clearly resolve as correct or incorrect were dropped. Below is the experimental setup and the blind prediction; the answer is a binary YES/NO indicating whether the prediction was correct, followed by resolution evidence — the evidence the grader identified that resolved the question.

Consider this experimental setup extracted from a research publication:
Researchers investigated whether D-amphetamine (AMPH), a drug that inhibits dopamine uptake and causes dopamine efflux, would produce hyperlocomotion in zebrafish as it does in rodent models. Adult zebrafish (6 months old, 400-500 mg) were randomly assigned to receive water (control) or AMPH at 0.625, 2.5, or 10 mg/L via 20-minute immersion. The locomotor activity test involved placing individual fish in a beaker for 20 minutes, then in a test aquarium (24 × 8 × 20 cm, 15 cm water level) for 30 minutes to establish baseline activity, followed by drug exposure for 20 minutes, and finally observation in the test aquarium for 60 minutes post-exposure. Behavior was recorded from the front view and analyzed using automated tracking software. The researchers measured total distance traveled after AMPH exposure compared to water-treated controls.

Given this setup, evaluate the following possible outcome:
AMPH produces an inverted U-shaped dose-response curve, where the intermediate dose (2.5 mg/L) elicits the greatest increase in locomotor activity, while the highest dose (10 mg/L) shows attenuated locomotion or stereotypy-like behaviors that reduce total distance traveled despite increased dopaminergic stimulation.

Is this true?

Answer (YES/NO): NO